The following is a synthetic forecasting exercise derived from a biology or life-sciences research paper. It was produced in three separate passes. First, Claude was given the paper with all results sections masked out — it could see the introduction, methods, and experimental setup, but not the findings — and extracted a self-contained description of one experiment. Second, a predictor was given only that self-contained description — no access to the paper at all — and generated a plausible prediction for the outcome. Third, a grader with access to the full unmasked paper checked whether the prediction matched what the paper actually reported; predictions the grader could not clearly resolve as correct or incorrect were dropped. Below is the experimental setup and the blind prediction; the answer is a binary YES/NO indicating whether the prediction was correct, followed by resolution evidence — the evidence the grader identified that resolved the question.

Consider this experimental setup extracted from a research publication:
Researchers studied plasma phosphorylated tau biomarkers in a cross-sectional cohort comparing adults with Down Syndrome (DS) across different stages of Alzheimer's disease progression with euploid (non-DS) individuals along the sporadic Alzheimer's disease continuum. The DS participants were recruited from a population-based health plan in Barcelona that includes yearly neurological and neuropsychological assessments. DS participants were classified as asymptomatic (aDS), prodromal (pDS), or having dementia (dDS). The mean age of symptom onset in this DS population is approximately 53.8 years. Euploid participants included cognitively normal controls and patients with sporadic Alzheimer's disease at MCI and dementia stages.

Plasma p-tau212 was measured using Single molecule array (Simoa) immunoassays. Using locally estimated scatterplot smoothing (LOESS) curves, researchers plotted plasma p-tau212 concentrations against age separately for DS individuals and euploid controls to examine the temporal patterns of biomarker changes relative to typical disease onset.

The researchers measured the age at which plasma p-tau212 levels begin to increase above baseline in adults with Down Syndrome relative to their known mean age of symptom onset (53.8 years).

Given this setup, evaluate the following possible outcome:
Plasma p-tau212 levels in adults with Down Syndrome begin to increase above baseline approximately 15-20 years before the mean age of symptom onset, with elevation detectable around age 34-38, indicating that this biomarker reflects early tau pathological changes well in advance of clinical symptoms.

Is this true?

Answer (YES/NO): YES